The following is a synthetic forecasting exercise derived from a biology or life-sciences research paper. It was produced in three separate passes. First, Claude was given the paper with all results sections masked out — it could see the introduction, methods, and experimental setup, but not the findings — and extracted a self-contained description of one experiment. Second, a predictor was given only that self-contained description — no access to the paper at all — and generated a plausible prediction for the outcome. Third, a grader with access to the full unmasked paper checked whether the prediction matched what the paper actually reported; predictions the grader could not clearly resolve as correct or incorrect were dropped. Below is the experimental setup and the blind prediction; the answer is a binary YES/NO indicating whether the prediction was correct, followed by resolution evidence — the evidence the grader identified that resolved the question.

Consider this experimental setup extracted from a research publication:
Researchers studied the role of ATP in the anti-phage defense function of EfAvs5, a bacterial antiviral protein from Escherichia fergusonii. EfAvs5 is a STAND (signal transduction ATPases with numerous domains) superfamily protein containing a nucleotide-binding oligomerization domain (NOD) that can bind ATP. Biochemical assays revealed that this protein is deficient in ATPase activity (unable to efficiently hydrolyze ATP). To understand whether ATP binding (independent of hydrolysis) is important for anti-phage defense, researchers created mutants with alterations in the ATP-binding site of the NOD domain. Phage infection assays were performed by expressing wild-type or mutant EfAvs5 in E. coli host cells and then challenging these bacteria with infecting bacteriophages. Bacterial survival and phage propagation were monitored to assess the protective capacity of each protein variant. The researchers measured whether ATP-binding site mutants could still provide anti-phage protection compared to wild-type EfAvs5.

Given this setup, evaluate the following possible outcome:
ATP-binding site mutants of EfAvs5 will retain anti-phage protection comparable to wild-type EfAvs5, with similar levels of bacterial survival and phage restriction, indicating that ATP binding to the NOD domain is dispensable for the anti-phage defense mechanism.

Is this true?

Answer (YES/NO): NO